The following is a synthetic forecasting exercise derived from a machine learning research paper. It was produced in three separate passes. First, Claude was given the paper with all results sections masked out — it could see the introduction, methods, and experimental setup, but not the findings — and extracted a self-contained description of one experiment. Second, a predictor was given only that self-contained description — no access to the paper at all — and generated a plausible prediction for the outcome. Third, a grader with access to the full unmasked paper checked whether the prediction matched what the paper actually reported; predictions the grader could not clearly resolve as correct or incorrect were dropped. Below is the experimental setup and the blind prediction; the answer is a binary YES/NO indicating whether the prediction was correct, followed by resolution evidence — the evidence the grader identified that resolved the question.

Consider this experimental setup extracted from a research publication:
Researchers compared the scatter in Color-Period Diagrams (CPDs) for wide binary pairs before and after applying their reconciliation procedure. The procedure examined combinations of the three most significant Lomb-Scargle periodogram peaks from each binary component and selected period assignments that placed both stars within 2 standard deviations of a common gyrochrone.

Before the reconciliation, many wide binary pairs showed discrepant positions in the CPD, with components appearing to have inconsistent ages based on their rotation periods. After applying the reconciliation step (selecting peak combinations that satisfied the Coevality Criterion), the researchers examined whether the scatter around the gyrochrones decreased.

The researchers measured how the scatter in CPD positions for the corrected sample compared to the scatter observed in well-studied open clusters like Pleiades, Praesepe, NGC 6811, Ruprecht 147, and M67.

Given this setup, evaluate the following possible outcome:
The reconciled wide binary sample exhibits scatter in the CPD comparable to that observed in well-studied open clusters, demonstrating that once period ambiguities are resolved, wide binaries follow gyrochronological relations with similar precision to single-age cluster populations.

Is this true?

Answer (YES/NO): YES